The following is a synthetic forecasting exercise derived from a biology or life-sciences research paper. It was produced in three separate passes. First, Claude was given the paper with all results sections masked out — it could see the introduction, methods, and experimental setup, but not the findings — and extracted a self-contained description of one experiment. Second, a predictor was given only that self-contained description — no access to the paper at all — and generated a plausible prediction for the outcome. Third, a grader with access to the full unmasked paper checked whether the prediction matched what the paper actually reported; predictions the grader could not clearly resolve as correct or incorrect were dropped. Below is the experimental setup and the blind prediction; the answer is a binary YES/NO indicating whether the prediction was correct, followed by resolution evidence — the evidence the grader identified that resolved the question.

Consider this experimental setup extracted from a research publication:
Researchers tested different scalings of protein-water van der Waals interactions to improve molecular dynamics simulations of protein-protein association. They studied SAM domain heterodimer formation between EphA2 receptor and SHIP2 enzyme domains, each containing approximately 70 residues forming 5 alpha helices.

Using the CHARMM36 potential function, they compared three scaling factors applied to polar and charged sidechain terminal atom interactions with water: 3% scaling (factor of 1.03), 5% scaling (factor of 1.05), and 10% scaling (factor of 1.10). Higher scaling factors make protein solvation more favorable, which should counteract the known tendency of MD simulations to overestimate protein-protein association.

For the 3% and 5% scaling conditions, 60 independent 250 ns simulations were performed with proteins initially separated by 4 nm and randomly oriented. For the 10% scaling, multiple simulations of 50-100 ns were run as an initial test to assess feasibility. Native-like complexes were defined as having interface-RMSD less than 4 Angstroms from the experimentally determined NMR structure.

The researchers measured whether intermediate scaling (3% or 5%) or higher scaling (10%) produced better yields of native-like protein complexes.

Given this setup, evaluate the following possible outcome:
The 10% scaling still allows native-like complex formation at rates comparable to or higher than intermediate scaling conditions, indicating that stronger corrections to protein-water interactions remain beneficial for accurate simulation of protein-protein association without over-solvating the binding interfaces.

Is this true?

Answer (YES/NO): NO